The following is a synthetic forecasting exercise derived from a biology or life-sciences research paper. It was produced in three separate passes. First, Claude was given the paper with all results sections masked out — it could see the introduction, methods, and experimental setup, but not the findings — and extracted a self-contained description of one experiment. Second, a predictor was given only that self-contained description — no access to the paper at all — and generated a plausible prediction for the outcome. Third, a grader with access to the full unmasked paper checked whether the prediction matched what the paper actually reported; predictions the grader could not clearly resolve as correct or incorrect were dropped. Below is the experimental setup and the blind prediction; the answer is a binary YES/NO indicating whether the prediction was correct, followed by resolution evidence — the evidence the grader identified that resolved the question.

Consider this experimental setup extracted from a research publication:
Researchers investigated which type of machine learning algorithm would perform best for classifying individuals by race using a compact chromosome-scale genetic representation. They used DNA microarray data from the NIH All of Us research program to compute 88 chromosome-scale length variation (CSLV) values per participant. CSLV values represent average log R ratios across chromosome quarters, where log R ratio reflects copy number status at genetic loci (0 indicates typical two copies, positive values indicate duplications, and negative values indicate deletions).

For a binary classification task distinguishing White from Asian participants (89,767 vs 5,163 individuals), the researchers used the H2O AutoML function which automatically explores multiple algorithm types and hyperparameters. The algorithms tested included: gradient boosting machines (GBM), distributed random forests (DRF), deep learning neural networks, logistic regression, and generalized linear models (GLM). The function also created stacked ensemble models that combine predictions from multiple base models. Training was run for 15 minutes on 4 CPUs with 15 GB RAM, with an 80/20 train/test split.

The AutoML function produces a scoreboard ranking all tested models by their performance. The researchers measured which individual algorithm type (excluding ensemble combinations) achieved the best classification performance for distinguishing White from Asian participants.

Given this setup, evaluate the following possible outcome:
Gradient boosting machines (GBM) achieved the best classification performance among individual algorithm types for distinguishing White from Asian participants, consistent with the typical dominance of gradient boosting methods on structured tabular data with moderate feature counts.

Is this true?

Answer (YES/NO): NO